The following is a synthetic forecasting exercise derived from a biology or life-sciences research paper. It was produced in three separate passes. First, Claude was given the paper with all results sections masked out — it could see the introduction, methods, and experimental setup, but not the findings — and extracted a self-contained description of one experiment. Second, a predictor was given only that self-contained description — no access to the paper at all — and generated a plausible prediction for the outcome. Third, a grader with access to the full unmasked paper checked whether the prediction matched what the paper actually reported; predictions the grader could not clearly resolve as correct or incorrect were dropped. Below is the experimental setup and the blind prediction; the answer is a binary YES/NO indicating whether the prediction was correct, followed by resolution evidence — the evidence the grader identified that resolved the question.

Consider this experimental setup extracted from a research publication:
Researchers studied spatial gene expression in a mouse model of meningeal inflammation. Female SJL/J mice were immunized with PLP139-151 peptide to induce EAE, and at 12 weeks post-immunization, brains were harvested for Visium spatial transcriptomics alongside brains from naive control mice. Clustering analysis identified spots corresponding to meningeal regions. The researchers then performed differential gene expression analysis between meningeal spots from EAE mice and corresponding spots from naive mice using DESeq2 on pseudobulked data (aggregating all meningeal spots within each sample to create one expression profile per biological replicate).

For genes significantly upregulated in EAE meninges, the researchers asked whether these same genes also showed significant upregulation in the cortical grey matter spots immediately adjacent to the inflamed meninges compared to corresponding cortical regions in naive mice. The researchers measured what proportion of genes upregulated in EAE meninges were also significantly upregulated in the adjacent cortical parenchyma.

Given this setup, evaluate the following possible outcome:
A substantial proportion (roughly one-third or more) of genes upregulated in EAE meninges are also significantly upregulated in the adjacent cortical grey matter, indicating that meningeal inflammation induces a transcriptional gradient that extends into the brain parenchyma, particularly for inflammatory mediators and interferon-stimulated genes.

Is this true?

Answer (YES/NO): NO